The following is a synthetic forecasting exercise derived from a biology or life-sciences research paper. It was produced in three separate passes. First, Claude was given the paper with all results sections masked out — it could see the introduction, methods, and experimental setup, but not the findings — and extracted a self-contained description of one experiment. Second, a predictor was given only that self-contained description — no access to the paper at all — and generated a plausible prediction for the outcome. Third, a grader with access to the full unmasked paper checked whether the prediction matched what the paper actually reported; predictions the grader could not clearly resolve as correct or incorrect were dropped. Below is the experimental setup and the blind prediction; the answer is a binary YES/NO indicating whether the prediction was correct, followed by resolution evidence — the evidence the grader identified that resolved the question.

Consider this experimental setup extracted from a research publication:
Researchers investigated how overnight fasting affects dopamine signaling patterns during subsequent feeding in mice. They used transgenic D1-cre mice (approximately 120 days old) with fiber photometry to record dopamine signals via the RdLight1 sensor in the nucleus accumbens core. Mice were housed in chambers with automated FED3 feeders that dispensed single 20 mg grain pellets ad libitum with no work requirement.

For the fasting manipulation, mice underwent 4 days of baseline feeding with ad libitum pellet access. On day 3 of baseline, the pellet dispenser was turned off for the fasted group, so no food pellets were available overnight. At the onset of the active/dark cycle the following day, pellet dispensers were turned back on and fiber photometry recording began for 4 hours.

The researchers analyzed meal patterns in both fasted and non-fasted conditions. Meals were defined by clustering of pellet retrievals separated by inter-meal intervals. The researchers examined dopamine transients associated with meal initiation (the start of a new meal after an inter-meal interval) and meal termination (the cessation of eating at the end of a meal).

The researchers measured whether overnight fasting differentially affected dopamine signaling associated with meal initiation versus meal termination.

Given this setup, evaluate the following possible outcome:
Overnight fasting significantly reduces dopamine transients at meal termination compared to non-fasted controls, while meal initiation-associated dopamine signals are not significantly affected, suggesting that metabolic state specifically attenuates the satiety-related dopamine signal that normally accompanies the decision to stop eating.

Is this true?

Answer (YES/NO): NO